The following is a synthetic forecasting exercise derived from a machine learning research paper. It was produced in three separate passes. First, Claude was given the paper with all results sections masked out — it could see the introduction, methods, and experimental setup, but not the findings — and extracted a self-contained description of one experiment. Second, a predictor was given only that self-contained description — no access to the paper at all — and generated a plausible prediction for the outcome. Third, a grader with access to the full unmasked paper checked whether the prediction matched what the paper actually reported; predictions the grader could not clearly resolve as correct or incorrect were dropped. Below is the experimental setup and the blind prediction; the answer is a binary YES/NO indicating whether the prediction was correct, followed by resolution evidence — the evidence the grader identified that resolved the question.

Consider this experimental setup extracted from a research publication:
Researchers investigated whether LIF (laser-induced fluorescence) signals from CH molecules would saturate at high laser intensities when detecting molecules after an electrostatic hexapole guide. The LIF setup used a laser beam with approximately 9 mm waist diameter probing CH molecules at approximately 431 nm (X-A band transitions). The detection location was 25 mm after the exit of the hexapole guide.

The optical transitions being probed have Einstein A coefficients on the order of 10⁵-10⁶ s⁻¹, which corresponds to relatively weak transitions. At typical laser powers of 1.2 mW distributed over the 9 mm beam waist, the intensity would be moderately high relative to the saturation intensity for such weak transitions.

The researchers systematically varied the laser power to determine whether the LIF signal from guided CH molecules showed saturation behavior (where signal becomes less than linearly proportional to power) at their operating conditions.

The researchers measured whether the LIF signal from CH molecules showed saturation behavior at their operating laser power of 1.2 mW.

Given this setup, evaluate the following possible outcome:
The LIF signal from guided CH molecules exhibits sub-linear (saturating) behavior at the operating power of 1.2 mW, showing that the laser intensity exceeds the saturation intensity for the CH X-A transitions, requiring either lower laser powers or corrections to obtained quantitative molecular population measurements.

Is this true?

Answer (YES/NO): NO